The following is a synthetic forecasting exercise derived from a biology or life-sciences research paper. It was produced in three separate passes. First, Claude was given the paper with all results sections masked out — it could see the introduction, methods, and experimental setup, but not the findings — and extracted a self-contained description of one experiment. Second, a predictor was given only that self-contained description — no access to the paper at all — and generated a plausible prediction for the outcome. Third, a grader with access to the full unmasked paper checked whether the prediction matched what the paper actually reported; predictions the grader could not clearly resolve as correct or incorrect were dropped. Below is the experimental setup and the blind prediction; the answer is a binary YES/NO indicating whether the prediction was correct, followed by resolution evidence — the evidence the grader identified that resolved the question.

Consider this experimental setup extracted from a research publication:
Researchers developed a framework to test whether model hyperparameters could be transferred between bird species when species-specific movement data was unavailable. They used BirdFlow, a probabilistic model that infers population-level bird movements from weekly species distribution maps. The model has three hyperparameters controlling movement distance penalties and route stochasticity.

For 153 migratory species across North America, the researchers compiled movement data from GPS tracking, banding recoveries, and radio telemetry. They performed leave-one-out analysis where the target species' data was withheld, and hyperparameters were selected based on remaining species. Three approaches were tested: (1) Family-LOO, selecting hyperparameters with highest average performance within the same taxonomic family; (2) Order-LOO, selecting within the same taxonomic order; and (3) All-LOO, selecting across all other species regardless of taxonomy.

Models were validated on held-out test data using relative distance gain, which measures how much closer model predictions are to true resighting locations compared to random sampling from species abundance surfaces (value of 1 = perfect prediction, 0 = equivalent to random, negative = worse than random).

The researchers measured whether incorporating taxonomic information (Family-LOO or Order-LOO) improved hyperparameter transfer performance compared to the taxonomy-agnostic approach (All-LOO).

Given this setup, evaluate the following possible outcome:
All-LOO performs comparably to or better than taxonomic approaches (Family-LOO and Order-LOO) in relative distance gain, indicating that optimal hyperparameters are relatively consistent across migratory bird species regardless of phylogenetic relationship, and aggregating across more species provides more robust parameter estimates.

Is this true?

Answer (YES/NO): NO